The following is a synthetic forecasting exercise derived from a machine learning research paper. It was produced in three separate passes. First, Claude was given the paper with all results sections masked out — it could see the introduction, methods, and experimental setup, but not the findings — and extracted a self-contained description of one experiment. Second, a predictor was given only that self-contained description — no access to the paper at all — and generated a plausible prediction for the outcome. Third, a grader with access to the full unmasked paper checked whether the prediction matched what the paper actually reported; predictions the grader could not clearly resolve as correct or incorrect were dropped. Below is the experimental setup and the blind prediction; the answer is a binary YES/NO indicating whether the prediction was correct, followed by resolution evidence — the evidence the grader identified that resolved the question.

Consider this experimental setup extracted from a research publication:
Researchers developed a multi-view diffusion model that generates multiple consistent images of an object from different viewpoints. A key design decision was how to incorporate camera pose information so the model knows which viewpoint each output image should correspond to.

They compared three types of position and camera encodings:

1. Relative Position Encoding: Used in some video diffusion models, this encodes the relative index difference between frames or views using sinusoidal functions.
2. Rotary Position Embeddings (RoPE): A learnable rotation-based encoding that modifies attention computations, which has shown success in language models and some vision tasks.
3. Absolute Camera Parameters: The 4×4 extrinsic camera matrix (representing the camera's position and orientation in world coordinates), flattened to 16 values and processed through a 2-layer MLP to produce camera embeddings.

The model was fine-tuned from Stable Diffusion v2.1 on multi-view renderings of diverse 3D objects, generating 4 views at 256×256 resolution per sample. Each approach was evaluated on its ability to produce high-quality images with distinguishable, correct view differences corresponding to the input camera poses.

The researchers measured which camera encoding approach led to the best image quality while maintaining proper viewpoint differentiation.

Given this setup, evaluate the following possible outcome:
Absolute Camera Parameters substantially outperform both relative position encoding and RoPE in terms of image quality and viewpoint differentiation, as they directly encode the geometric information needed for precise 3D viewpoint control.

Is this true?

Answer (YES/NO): NO